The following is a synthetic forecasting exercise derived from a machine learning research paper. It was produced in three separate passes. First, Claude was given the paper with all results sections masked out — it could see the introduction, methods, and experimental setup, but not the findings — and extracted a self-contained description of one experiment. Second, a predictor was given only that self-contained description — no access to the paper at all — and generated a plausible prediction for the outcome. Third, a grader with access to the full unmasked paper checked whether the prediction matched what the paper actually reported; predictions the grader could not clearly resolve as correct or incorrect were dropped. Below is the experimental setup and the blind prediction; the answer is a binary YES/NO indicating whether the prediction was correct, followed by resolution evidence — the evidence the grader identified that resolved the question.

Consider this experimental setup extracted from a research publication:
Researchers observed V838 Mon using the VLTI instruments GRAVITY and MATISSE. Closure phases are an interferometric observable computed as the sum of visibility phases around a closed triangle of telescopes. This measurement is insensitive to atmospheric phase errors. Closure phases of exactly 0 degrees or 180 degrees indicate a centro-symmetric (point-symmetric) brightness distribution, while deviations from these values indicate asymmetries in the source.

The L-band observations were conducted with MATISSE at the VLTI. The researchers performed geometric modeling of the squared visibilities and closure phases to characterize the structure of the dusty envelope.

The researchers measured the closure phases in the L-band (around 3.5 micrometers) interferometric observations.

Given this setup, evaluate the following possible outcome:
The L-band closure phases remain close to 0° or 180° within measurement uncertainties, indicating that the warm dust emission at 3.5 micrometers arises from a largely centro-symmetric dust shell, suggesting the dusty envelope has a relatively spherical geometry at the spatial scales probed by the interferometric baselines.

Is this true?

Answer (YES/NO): NO